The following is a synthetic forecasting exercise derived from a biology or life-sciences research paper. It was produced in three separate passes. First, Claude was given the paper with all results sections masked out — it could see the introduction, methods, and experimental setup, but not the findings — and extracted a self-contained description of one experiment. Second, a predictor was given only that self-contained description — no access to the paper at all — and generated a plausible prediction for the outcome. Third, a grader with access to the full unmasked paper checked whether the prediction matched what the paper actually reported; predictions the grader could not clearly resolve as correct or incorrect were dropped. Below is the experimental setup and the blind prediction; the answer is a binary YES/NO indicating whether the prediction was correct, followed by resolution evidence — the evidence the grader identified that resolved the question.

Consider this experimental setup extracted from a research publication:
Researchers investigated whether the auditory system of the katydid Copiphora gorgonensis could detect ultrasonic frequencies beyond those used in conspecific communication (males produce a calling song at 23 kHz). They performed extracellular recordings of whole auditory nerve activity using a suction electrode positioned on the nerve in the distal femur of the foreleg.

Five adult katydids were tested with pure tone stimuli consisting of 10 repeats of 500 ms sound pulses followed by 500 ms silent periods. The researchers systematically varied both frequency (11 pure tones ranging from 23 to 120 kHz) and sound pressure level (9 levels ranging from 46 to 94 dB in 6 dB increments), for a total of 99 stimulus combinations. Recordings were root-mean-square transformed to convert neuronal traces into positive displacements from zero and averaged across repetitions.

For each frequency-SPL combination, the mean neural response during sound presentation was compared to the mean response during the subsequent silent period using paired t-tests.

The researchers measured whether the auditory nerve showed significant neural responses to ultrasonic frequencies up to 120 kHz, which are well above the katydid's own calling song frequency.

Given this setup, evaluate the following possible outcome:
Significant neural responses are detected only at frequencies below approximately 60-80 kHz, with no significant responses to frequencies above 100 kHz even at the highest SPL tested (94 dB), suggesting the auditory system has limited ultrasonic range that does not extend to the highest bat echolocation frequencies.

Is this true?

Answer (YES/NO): NO